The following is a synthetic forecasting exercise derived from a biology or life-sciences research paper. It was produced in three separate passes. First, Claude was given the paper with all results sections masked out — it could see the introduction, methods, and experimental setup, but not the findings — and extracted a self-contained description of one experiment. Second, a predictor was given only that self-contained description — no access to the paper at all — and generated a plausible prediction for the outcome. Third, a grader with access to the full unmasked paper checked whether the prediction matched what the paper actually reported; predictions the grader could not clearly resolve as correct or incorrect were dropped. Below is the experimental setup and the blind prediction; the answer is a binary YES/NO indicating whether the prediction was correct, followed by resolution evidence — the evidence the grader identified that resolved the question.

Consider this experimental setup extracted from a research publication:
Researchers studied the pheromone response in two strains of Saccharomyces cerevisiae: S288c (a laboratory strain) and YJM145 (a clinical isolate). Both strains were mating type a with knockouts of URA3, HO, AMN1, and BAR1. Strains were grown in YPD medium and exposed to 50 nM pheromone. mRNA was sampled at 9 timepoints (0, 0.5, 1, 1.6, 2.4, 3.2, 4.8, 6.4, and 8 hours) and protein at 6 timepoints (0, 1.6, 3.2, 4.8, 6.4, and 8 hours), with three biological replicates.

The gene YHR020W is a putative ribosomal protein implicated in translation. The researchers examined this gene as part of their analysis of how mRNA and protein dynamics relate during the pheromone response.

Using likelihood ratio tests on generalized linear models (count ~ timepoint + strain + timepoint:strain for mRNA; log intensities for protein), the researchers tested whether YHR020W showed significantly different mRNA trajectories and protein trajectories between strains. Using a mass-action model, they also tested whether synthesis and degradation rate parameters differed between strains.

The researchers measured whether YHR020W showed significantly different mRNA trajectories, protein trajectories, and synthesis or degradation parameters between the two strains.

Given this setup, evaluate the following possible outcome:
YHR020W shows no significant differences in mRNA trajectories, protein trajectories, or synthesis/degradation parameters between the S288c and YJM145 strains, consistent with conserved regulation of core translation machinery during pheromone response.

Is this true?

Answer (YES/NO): NO